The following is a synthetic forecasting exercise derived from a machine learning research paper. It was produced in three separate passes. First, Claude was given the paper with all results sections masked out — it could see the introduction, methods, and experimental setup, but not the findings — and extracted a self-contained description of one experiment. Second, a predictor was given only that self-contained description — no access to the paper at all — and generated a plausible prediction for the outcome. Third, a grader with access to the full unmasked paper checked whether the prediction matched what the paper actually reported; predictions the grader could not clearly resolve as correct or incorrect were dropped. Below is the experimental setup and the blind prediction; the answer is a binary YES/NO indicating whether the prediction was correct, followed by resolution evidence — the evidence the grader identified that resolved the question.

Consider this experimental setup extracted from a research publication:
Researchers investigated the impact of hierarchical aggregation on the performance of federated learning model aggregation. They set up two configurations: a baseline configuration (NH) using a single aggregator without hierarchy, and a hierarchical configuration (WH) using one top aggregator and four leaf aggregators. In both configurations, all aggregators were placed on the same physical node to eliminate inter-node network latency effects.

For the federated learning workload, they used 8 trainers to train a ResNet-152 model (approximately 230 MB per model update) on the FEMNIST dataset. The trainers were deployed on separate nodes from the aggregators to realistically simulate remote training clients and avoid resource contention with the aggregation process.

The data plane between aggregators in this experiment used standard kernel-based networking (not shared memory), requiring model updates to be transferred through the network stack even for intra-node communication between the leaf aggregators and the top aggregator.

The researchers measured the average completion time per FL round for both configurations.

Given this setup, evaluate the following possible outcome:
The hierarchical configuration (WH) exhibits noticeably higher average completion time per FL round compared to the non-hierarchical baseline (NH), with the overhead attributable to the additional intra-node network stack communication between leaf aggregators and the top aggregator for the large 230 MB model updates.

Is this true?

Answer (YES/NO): NO